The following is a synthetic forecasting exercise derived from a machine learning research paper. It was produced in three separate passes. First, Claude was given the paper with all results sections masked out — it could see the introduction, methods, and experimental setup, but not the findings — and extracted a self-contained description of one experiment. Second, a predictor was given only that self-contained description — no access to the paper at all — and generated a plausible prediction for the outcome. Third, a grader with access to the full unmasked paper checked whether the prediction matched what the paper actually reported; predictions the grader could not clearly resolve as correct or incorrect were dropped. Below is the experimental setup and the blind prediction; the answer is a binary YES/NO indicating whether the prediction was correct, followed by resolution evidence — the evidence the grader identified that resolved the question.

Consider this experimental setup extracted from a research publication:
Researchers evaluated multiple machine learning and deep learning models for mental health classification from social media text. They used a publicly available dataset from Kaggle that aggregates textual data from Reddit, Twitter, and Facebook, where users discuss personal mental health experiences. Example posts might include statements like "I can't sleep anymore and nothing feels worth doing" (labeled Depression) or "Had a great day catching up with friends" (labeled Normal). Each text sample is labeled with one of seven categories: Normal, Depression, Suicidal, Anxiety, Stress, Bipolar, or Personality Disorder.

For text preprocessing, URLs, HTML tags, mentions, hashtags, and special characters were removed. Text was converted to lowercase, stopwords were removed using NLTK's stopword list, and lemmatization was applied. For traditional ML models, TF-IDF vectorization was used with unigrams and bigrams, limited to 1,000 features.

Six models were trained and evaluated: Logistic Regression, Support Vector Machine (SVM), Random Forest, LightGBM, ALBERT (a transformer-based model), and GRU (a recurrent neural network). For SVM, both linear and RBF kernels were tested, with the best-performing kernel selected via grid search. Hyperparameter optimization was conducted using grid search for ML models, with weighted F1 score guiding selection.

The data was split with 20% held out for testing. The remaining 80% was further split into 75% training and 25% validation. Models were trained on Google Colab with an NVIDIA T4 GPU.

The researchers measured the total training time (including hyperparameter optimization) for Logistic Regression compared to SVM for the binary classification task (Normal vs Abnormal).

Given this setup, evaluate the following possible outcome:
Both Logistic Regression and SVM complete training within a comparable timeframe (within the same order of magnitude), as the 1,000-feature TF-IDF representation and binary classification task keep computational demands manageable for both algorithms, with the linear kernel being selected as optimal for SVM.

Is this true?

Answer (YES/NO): NO